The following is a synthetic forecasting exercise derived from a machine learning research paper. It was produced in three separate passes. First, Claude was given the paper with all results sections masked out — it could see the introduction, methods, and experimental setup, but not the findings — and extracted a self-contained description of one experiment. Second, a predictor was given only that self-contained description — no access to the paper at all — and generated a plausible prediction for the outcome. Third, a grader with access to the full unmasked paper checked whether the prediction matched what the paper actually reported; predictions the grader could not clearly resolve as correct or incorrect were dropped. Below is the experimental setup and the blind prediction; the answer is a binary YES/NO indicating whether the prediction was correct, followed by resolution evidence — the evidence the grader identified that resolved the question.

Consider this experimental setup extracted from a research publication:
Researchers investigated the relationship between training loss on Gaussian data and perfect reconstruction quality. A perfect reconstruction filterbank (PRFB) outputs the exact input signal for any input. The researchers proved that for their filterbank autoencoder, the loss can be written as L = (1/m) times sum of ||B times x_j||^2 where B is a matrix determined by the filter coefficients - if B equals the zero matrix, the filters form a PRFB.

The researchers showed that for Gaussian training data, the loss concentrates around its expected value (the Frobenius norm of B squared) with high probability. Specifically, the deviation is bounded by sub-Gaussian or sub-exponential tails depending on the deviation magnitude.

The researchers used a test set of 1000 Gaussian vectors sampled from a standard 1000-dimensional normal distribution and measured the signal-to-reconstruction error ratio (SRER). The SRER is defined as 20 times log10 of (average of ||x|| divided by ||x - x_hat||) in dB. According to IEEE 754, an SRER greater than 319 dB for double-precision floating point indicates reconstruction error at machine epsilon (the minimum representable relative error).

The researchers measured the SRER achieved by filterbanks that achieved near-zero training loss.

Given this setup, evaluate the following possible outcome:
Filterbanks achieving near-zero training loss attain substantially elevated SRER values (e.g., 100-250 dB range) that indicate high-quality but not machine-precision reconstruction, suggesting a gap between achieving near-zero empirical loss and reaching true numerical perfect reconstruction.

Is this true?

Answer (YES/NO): YES